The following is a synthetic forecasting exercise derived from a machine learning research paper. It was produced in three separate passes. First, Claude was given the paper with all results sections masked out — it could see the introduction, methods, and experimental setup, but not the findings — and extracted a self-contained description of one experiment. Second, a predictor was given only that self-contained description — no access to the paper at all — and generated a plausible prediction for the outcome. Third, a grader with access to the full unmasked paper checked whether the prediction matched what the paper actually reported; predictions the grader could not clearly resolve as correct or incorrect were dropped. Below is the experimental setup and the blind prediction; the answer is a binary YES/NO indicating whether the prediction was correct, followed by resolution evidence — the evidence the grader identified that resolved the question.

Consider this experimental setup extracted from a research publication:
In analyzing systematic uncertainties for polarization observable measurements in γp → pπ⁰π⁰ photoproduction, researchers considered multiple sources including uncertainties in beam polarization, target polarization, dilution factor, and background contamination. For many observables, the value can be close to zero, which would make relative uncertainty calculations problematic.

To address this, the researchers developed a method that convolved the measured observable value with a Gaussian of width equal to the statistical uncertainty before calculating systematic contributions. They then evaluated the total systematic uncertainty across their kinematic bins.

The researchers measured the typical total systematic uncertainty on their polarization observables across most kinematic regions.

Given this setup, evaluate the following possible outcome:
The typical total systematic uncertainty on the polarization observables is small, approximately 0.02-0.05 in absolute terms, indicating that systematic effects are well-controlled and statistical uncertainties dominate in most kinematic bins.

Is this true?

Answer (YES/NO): YES